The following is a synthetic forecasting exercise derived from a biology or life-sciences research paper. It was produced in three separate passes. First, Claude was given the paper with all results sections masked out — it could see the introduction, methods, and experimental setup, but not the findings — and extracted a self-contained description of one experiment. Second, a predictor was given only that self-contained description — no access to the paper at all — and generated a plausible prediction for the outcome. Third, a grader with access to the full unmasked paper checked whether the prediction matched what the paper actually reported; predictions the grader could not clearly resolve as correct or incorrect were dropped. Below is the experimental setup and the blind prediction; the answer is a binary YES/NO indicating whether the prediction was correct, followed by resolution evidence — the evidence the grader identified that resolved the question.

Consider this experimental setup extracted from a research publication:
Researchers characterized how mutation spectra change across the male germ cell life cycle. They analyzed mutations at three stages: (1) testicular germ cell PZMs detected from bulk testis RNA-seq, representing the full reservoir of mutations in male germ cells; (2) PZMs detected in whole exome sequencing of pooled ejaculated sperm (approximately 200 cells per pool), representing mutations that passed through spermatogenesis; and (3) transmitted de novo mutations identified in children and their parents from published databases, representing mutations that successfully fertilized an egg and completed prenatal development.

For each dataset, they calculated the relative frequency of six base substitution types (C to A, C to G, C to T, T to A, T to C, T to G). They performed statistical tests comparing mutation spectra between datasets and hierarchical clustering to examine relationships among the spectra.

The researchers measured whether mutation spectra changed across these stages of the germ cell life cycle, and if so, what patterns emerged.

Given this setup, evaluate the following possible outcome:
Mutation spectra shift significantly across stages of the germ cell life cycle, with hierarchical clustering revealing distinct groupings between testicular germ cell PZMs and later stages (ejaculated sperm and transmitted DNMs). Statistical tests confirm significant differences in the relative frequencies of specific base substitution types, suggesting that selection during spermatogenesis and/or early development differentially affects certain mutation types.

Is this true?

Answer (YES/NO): NO